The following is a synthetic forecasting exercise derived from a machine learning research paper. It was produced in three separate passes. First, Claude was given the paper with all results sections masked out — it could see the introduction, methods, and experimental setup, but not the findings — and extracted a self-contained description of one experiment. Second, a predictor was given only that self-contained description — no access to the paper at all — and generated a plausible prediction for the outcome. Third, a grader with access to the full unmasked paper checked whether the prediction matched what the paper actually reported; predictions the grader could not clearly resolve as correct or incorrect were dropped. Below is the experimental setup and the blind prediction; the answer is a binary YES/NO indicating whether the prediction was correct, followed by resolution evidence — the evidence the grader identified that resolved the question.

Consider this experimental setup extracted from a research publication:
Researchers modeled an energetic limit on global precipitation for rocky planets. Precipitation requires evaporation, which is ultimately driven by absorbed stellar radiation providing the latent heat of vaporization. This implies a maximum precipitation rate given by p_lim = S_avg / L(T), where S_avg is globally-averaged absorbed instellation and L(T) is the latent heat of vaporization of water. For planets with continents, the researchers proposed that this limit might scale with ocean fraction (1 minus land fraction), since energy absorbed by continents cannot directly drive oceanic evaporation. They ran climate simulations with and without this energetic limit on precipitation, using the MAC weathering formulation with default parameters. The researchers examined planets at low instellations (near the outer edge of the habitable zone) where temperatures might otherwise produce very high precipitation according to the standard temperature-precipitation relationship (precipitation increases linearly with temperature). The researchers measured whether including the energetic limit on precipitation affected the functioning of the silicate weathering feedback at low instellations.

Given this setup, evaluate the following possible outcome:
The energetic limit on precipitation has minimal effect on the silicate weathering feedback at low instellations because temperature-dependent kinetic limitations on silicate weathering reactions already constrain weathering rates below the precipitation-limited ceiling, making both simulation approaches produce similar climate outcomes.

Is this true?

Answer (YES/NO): NO